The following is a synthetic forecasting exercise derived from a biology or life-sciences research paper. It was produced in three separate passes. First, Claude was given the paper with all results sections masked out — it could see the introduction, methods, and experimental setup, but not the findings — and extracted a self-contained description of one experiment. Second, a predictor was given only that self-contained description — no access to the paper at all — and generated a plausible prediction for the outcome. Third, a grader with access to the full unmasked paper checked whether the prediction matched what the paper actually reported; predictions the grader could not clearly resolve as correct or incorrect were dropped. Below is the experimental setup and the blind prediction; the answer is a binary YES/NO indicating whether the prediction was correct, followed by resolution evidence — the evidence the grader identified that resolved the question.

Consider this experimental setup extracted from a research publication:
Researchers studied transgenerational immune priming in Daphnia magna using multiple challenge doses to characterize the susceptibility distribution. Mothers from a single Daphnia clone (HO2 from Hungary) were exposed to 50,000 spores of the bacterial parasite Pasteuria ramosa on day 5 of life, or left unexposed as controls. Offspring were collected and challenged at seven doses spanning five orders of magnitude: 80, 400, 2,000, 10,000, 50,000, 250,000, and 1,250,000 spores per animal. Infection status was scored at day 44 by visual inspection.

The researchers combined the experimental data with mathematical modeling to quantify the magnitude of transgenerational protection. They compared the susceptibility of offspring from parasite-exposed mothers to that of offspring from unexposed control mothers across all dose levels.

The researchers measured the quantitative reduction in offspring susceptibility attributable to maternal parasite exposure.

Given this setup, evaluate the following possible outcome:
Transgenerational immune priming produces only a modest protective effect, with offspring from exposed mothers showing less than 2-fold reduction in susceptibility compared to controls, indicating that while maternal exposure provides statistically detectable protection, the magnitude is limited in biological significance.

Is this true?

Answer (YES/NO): NO